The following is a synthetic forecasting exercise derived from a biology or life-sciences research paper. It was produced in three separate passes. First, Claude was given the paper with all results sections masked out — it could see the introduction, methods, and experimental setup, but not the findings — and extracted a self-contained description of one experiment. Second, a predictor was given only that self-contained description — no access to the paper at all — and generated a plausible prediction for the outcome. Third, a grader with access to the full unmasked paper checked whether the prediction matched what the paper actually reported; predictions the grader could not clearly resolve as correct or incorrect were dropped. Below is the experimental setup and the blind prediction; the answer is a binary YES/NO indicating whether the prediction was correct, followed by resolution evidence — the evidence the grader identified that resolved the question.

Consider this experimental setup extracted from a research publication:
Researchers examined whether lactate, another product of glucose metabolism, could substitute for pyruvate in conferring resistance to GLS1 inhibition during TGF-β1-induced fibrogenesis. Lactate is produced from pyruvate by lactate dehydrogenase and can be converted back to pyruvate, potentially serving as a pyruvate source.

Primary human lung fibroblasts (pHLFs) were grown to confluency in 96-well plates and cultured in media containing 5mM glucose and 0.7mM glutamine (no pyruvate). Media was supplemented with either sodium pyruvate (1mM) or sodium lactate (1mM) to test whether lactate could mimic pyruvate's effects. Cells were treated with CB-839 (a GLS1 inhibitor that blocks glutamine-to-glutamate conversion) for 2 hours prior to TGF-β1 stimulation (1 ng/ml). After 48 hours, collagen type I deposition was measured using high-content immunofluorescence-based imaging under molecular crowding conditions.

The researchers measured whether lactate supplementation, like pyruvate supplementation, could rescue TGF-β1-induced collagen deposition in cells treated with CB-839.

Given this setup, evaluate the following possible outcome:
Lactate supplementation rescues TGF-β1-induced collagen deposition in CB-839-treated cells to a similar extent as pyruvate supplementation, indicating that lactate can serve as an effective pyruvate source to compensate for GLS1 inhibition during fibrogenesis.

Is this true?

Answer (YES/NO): NO